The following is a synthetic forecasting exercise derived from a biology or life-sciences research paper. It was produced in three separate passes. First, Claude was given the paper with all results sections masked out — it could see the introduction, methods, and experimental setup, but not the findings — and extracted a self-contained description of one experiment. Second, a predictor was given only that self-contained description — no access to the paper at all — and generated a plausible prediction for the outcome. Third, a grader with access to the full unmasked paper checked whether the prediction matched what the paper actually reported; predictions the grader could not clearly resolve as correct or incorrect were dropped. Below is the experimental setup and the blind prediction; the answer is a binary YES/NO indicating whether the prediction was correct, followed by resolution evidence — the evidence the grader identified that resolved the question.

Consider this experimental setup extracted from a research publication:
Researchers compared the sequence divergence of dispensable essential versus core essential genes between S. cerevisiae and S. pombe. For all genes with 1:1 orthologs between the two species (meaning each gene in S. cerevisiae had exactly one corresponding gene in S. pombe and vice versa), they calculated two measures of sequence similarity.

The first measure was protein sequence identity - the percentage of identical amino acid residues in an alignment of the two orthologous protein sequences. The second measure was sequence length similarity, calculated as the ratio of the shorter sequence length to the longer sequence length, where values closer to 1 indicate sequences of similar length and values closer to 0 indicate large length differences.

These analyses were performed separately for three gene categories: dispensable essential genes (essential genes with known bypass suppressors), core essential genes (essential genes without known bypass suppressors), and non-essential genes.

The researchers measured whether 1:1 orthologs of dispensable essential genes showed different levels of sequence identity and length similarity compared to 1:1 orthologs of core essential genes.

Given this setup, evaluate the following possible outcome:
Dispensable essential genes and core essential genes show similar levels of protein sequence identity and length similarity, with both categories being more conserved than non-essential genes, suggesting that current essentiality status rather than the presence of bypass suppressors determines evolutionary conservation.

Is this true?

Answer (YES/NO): NO